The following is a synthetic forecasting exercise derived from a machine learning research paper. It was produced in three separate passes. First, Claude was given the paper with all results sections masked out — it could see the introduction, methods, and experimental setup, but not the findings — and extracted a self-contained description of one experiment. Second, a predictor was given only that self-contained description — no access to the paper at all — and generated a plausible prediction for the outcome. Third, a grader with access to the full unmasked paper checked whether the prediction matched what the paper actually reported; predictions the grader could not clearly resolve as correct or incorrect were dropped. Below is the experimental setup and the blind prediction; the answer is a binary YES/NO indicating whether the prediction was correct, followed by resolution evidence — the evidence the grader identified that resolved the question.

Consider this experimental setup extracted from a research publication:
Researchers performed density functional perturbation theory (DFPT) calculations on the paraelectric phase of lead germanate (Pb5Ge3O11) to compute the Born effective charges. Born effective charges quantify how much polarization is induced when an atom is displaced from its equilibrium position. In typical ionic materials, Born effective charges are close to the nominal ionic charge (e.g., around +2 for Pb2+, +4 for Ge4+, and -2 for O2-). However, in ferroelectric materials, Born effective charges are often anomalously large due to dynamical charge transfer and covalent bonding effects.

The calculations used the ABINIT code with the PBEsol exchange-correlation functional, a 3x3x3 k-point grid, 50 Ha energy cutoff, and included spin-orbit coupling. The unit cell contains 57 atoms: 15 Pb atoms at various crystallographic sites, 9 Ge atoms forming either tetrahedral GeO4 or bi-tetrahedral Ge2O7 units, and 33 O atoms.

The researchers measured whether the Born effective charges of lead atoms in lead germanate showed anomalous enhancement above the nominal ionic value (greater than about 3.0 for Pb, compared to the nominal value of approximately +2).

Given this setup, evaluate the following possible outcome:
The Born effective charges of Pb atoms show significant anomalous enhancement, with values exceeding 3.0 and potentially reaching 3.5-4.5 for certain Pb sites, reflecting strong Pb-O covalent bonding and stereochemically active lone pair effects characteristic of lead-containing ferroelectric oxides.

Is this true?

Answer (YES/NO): NO